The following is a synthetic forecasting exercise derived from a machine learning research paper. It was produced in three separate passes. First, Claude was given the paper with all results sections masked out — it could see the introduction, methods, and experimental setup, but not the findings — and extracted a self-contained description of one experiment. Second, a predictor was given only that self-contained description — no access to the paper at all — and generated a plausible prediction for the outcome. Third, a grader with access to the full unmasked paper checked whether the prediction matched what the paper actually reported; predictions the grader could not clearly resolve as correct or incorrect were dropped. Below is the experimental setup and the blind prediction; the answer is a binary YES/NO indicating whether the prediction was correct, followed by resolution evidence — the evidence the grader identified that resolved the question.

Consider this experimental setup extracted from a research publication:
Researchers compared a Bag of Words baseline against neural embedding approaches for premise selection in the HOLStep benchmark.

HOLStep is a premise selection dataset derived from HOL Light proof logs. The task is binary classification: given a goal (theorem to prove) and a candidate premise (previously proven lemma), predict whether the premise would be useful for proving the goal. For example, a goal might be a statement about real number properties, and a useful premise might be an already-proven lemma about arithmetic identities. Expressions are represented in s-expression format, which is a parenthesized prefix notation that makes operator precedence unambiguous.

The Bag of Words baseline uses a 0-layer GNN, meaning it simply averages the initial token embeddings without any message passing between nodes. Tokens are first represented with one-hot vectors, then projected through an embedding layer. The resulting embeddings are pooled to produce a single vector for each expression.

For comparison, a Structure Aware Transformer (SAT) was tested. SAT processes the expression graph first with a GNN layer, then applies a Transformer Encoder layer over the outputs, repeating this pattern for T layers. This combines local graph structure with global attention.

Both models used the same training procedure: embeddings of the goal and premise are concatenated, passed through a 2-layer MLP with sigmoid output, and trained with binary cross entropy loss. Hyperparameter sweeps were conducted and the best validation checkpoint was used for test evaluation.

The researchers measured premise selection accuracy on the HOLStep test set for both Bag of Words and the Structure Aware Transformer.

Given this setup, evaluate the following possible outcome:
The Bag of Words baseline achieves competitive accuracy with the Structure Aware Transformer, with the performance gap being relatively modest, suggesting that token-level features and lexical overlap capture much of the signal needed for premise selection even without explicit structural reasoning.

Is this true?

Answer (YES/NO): NO